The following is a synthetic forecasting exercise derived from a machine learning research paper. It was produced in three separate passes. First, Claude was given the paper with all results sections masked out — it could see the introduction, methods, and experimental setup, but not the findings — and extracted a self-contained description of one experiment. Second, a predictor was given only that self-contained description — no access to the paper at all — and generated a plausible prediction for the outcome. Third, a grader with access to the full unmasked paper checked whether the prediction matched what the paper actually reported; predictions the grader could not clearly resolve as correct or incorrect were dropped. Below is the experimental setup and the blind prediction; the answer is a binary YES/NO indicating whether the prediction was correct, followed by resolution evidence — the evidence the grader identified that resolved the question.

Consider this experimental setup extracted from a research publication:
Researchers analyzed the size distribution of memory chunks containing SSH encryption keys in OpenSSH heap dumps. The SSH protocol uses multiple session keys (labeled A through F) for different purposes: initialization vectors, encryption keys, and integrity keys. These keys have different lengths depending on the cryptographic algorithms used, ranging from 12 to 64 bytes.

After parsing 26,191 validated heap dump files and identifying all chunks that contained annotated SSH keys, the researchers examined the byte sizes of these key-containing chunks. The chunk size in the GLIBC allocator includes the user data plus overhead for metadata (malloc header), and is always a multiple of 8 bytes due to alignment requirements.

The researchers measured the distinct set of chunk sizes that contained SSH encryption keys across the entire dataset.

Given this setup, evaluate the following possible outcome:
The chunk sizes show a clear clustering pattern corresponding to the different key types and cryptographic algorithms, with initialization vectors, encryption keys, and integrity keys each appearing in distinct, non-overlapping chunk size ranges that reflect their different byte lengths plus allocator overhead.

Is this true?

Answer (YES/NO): NO